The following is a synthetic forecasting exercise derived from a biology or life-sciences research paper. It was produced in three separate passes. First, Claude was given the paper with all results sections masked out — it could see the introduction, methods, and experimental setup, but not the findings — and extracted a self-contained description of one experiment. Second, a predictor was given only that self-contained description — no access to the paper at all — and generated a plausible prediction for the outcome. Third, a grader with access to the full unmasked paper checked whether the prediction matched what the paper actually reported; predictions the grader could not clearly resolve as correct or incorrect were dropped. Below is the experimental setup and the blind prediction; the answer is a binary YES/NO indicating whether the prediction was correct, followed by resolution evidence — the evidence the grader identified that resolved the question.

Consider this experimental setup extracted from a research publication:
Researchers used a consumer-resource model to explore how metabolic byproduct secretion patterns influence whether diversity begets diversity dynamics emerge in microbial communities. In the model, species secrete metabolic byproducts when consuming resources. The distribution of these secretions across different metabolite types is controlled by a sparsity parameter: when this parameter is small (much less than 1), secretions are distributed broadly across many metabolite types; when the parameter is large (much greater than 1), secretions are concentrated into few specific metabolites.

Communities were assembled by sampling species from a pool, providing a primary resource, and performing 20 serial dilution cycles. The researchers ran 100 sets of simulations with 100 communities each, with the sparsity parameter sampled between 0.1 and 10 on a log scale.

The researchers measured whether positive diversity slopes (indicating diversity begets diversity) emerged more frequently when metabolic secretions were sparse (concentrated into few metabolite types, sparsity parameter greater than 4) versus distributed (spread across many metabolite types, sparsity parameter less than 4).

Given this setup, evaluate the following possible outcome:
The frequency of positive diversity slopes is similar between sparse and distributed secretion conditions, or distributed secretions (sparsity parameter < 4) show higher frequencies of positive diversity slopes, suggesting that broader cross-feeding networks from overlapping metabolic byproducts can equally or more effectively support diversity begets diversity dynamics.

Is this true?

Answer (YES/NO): NO